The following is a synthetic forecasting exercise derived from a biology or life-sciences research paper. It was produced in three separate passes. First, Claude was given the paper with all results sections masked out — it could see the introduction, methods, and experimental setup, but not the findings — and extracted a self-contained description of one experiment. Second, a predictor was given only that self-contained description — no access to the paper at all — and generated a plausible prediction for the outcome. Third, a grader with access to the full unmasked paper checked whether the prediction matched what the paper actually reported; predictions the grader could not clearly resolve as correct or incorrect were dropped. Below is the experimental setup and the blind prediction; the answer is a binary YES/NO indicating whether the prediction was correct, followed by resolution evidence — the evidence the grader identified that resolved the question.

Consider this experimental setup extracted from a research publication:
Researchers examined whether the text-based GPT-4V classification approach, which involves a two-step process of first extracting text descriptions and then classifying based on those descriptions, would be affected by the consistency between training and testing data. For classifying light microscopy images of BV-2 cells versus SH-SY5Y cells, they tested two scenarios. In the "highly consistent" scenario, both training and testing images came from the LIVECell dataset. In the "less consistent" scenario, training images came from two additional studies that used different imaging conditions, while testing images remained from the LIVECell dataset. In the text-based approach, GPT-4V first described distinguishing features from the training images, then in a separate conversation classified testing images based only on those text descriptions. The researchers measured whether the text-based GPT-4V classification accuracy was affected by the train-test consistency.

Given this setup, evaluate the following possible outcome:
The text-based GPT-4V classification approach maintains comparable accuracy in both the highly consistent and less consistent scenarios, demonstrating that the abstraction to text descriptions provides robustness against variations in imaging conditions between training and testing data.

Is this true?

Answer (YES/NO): YES